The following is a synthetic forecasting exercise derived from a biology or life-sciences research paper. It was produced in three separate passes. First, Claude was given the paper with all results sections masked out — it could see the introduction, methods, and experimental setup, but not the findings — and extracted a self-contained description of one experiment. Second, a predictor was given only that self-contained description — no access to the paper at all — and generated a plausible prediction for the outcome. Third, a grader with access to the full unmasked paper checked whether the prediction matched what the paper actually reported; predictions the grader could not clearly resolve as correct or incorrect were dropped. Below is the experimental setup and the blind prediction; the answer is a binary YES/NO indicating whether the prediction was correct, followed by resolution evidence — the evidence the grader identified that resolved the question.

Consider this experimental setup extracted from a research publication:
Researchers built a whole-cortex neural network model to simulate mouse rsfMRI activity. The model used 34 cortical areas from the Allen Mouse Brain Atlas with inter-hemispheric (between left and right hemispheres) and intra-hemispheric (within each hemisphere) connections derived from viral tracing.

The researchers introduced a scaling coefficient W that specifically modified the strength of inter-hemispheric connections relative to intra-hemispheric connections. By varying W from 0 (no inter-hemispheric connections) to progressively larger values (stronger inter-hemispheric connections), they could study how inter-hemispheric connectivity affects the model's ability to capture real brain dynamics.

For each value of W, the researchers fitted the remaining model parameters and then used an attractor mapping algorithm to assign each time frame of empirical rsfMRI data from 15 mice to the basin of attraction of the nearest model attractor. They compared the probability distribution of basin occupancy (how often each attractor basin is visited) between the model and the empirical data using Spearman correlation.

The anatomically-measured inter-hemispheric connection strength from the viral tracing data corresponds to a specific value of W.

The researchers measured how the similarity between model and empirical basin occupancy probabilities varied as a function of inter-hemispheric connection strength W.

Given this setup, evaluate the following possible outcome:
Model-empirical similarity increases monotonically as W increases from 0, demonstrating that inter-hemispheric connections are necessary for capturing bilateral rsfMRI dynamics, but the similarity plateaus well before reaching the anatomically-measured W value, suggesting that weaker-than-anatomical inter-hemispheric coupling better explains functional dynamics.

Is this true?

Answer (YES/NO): NO